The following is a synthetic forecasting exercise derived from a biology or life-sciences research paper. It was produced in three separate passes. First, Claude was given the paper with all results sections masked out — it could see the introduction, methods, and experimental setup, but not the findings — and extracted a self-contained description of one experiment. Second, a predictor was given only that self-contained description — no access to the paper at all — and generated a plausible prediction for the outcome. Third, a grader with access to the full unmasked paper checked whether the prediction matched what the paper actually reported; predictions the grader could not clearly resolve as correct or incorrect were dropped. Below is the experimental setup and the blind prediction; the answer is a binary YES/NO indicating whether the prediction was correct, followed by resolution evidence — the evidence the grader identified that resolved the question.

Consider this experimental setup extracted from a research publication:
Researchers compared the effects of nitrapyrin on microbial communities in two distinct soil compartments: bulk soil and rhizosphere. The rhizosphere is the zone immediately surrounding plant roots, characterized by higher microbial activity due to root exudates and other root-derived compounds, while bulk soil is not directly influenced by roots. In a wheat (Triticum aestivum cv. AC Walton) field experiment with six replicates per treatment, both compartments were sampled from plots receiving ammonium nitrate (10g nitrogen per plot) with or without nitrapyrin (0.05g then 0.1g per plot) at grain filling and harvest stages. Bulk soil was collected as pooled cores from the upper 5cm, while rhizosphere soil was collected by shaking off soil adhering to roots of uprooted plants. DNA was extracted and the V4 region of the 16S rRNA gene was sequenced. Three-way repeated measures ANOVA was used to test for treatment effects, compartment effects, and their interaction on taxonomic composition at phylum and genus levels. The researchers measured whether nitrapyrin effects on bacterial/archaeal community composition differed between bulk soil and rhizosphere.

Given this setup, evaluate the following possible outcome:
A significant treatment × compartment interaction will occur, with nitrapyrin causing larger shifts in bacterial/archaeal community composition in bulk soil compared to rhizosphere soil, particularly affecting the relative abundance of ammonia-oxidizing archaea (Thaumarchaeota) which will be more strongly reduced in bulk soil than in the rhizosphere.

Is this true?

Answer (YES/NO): NO